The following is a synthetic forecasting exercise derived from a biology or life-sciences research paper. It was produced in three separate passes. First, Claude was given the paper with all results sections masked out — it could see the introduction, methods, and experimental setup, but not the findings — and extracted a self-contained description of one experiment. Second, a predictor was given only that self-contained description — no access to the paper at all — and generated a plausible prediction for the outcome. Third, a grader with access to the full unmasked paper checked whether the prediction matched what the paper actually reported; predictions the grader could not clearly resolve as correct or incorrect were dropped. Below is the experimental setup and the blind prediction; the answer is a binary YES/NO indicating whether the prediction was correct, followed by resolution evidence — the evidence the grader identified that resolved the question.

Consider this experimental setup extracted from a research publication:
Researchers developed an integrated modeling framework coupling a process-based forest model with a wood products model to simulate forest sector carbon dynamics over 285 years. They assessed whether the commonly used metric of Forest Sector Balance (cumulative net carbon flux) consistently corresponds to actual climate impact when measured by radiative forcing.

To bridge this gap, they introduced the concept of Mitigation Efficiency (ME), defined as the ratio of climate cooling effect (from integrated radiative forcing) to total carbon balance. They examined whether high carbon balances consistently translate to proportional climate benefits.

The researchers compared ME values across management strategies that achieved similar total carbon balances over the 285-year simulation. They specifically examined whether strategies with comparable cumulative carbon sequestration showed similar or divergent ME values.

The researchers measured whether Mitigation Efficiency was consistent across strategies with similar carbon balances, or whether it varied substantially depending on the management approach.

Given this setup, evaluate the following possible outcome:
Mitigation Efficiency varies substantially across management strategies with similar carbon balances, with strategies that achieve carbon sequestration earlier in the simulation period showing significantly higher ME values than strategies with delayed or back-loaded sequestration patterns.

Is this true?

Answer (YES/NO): NO